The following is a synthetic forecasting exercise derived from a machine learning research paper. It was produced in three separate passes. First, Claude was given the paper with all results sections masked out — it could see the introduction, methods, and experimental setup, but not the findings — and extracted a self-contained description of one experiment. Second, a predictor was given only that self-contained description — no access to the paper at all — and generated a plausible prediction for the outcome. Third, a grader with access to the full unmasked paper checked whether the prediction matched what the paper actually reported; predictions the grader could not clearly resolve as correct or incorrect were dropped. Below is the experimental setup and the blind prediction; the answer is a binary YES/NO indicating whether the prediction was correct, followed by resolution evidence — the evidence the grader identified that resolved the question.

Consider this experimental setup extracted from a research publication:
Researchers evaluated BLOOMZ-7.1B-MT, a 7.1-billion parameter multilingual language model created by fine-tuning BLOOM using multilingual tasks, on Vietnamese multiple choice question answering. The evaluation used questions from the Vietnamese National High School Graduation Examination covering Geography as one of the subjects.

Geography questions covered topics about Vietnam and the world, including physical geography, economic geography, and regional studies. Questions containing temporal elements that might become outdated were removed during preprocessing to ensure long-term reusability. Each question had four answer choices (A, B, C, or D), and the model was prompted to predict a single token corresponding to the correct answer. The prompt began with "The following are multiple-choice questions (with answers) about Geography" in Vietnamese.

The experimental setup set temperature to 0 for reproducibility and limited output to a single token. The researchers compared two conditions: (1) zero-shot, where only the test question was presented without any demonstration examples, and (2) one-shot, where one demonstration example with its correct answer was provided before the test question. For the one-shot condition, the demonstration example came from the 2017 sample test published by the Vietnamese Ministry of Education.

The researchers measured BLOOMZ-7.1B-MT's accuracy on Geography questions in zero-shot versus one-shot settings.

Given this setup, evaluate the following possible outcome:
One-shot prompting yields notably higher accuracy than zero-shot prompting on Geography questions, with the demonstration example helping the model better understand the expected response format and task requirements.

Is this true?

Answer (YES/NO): NO